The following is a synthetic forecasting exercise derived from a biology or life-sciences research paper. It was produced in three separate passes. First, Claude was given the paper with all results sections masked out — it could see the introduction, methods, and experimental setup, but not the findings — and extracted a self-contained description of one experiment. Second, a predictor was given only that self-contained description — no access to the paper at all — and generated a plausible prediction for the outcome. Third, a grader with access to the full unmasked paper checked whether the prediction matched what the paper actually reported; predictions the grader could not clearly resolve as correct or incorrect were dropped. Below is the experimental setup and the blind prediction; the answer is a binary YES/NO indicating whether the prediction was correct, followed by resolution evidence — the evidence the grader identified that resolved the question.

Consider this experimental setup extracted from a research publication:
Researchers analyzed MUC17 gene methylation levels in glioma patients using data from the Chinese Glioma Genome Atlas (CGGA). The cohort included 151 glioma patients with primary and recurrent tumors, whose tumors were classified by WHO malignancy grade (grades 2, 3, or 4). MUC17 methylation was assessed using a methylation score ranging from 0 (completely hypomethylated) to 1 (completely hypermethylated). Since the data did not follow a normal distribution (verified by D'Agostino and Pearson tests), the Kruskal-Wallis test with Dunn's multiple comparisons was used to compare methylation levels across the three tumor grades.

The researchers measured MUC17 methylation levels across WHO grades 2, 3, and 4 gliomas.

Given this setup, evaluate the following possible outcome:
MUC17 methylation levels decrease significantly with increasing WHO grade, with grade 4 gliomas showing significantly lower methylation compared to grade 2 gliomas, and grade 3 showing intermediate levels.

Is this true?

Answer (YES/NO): NO